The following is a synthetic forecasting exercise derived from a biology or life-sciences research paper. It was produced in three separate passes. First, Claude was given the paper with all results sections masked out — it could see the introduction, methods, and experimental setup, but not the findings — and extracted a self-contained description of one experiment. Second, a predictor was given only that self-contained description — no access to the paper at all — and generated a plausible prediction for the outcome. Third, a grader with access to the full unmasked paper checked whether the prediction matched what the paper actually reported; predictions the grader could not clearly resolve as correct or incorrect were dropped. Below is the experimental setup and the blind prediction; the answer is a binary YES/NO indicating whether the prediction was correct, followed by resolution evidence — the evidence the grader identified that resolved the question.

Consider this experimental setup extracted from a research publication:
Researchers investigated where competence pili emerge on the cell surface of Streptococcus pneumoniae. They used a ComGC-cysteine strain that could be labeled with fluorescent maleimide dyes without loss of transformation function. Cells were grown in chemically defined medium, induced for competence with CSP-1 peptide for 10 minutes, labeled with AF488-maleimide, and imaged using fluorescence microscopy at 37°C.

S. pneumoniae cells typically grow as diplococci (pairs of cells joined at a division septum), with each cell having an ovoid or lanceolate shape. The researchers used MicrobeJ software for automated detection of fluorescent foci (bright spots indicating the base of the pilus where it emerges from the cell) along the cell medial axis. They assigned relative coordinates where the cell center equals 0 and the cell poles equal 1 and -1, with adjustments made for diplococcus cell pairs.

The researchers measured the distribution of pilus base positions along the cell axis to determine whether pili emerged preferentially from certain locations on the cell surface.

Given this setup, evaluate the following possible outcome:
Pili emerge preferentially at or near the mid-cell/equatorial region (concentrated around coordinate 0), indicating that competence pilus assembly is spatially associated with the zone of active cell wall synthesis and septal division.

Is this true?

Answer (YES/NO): YES